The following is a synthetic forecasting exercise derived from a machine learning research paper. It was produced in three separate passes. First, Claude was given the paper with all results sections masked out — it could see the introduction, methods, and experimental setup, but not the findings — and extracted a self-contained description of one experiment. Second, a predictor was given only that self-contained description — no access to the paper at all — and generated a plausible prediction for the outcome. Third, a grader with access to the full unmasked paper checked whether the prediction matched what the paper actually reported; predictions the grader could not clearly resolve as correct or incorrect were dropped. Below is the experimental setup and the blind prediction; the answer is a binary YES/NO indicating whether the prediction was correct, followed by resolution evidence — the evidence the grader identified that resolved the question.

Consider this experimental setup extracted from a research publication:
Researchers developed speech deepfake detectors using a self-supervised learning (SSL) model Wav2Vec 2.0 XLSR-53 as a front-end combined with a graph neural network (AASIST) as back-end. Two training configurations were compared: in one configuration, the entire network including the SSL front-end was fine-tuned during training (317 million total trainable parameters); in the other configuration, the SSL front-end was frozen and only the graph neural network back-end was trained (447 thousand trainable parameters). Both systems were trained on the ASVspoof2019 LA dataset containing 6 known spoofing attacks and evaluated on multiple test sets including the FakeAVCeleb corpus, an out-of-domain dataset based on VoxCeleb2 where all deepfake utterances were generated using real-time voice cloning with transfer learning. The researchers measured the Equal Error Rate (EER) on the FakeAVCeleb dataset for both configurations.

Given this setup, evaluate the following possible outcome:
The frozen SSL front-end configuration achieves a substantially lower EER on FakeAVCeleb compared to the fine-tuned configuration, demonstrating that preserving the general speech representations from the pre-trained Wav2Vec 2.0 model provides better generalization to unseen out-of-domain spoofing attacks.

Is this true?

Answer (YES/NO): NO